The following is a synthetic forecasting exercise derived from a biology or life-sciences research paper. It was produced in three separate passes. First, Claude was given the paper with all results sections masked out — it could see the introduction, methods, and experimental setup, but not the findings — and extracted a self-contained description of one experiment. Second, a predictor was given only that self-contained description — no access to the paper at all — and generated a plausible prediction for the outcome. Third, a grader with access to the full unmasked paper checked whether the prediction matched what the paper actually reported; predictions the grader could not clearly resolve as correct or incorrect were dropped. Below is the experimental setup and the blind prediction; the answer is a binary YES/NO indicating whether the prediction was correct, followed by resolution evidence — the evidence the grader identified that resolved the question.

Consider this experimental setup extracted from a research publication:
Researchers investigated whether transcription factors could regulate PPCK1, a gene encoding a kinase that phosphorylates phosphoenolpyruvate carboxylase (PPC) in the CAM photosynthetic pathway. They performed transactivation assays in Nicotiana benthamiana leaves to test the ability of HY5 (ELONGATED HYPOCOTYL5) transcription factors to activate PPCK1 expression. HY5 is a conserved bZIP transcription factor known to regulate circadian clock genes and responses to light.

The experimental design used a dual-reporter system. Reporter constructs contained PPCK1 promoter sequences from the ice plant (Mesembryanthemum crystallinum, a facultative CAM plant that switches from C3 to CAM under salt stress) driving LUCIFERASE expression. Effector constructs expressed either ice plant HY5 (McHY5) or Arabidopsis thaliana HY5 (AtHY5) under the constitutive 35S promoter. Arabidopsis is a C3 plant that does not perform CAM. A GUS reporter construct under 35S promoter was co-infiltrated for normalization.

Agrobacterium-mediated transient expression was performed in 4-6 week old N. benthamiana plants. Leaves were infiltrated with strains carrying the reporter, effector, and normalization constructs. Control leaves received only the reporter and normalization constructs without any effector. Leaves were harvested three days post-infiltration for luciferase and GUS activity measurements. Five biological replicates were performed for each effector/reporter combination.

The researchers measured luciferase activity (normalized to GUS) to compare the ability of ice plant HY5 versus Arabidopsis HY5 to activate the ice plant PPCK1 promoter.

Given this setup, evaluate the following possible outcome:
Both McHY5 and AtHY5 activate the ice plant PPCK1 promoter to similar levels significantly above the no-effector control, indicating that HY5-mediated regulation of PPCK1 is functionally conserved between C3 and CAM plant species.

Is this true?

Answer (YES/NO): NO